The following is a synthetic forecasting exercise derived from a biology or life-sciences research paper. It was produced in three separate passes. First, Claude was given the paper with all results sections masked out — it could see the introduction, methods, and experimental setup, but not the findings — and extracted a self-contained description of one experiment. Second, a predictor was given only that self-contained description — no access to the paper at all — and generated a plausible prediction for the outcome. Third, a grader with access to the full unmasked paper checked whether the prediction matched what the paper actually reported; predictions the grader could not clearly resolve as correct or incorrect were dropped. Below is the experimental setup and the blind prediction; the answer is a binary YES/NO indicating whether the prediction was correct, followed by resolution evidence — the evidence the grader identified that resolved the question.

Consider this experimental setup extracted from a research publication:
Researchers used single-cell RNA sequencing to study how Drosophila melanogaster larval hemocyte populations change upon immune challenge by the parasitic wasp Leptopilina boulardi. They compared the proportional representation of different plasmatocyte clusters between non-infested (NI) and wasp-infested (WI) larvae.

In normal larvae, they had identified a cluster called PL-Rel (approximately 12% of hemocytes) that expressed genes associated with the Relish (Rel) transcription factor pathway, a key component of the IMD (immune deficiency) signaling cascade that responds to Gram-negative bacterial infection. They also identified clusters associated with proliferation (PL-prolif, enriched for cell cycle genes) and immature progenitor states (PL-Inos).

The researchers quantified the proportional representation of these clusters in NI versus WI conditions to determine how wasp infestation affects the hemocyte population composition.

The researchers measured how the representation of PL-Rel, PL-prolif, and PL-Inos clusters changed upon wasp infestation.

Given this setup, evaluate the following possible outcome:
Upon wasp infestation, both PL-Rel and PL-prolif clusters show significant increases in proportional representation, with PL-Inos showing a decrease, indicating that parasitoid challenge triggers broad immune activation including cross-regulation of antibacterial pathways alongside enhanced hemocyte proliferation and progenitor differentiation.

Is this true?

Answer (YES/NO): NO